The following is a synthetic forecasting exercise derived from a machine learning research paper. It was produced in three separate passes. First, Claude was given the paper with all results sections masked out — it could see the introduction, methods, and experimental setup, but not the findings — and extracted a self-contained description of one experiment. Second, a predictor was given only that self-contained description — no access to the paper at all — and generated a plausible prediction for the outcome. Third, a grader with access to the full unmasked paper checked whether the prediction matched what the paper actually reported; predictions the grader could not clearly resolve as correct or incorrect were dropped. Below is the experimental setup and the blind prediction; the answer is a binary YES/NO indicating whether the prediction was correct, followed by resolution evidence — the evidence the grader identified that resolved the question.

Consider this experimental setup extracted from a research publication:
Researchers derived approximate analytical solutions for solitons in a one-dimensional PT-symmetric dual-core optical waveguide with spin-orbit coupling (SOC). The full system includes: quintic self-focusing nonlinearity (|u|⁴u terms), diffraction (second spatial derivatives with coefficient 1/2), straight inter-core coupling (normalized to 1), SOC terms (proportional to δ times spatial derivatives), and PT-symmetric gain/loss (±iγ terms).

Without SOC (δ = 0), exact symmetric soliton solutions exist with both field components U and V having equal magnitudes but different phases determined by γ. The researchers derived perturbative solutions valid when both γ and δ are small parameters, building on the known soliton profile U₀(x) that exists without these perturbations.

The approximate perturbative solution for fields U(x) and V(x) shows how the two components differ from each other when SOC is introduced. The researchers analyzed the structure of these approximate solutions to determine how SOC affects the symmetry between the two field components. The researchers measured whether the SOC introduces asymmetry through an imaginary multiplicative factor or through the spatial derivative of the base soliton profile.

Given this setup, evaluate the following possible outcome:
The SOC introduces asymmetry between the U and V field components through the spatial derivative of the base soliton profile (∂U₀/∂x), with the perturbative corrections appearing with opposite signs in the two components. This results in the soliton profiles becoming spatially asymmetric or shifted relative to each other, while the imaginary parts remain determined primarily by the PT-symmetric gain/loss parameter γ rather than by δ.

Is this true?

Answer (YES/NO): YES